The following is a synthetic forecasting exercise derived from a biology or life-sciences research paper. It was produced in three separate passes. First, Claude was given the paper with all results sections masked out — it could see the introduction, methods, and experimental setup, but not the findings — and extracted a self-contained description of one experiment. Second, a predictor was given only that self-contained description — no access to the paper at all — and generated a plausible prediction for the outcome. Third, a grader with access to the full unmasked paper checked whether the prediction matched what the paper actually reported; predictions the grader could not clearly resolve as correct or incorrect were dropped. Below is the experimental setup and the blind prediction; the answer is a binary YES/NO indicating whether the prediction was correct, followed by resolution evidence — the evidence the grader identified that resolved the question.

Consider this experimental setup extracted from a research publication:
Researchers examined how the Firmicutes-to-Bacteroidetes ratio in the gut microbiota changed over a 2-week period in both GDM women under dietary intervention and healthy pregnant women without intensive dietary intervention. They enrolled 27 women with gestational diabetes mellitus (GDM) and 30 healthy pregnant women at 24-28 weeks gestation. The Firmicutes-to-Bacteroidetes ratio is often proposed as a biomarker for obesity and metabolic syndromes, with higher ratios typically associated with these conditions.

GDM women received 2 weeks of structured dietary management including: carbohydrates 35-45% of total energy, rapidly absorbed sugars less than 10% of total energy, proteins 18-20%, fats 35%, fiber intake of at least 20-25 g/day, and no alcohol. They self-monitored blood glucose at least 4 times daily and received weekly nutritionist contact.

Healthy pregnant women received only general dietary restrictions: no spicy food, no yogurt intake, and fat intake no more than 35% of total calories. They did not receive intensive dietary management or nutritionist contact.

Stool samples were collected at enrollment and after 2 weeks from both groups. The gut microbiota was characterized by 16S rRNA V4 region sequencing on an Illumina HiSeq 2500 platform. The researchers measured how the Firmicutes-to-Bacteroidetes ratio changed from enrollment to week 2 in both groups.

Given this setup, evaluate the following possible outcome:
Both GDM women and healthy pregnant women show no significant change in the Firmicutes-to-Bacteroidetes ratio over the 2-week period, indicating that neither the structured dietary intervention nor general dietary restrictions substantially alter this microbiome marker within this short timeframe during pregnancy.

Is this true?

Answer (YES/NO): NO